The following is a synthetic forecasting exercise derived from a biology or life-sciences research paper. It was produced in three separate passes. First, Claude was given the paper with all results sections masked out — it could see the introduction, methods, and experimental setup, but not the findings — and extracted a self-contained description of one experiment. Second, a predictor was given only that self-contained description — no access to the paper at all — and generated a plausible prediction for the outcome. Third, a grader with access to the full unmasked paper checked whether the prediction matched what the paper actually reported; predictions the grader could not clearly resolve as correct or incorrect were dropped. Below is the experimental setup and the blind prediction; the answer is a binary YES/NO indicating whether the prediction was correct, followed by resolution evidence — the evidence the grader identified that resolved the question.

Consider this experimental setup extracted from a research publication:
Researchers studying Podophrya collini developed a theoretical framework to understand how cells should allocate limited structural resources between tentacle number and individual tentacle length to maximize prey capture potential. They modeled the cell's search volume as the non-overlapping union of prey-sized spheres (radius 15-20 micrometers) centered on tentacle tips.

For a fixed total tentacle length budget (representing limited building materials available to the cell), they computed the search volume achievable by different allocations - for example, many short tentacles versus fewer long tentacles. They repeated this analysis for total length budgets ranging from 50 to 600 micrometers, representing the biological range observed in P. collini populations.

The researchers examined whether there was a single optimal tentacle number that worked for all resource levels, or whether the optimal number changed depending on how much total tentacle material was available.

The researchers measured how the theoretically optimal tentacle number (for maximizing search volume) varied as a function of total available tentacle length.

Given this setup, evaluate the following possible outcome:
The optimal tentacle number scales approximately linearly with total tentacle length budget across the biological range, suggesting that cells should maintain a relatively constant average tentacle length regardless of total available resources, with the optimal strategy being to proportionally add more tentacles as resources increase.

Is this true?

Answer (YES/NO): NO